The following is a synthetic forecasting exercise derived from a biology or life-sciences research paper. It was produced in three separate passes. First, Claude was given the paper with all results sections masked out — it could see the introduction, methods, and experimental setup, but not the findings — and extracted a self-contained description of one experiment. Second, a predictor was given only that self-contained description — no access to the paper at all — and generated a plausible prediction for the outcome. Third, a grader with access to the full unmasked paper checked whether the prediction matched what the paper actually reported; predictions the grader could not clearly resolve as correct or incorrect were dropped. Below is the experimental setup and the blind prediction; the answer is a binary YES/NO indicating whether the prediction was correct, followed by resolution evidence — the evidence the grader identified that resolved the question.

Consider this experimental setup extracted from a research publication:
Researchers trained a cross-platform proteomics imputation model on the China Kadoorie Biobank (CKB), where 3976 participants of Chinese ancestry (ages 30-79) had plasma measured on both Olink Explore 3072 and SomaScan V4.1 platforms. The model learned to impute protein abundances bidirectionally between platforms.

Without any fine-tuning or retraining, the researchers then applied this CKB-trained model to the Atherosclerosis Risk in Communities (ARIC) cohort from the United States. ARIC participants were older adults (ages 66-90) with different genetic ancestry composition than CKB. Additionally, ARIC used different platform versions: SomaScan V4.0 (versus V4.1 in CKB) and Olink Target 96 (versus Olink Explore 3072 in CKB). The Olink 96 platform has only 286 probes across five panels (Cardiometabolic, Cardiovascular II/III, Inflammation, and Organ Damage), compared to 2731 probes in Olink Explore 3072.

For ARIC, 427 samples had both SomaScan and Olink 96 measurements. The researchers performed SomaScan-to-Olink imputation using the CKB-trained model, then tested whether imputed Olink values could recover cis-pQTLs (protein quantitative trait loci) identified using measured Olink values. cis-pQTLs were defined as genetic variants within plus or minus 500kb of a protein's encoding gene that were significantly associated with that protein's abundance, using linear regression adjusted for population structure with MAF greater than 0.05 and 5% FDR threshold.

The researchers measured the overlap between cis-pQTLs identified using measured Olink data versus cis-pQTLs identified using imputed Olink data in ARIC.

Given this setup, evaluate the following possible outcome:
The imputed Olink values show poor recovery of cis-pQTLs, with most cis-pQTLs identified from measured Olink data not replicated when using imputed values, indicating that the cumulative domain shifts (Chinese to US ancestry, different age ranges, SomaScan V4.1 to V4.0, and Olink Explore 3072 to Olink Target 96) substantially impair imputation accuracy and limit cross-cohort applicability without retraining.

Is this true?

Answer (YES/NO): NO